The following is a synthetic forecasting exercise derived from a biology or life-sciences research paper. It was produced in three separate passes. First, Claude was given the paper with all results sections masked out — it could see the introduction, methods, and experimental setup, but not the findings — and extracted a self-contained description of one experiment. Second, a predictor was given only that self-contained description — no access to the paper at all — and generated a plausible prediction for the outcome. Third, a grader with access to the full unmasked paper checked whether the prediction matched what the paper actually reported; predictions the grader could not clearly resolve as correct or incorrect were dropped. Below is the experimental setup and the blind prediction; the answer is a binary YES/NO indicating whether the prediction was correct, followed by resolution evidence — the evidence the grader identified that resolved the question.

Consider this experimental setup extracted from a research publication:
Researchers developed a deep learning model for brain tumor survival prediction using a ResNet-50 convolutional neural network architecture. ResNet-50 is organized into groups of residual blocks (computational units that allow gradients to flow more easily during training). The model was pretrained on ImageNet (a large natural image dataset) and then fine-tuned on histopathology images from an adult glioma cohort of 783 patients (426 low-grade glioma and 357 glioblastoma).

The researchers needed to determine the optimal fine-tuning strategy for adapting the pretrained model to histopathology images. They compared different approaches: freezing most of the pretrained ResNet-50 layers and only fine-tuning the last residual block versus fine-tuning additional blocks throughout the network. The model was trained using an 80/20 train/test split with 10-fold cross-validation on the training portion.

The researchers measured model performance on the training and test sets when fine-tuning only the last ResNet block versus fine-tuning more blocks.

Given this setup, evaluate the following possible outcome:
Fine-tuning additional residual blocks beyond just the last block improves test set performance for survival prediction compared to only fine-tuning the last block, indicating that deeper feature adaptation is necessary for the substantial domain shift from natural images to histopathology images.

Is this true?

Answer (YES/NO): NO